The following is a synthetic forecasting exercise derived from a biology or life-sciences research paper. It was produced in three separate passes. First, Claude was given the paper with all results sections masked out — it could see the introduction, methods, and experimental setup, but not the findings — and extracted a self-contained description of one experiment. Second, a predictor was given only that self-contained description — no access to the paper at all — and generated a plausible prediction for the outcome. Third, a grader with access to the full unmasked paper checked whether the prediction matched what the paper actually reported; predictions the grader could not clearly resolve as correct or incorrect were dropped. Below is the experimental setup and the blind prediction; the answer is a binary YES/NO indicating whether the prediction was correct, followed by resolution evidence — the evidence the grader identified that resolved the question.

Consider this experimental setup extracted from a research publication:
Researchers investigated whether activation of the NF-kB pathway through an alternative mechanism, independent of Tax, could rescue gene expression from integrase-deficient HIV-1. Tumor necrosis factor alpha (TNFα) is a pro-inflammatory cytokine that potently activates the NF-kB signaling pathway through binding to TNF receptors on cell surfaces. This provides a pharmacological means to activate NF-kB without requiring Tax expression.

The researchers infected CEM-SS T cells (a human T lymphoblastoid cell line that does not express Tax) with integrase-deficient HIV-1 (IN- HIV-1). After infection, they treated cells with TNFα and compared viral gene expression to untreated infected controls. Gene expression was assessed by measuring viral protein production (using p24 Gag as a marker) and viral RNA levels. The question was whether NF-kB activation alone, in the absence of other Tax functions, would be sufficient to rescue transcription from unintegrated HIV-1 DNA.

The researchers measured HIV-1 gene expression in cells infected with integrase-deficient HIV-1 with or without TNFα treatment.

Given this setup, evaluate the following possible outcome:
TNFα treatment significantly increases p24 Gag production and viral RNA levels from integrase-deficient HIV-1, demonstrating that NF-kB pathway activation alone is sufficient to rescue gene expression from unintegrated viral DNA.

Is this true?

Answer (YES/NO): NO